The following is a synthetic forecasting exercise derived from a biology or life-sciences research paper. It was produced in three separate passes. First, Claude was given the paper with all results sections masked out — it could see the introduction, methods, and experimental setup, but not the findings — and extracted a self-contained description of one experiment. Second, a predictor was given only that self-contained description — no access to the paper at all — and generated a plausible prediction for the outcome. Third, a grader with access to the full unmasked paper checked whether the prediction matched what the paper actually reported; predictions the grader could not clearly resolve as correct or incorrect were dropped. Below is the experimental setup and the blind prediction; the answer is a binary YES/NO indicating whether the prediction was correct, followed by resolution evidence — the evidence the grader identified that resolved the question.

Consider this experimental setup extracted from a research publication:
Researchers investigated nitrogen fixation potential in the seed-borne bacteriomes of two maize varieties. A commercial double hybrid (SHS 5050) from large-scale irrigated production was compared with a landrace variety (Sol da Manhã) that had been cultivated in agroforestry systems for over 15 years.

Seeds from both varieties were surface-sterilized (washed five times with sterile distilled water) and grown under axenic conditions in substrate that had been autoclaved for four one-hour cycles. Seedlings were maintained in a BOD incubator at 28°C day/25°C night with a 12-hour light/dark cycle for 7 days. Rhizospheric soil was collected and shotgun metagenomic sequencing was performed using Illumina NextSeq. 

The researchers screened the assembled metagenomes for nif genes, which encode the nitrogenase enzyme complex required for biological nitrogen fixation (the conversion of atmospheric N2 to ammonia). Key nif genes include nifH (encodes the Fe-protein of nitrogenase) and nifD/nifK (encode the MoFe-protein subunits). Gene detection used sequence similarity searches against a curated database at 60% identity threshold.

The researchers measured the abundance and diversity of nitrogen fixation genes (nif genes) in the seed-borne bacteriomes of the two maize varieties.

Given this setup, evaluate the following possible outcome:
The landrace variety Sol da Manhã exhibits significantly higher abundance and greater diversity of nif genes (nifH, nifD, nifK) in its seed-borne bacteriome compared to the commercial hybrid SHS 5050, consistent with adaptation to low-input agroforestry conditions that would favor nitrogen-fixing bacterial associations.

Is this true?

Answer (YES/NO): NO